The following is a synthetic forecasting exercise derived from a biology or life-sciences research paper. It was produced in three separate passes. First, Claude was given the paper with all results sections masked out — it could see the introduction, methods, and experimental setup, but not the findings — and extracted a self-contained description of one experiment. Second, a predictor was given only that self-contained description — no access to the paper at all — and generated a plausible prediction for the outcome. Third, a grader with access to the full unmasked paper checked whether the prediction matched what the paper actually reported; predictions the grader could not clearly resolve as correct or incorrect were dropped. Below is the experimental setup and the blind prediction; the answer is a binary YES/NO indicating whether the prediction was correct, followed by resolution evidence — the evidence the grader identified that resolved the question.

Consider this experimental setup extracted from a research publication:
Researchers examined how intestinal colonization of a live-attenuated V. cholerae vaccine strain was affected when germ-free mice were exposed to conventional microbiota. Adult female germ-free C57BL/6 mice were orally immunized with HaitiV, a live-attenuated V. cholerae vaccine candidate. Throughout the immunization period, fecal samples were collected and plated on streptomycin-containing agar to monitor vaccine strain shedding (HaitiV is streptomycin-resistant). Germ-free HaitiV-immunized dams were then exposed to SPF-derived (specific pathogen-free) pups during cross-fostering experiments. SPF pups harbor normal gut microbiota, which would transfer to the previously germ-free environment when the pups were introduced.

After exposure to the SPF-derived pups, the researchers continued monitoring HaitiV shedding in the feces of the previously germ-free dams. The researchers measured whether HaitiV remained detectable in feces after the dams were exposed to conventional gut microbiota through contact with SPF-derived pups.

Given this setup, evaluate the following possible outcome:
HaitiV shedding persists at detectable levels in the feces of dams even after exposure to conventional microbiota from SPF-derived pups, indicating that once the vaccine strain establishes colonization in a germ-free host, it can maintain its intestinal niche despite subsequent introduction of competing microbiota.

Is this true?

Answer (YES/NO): NO